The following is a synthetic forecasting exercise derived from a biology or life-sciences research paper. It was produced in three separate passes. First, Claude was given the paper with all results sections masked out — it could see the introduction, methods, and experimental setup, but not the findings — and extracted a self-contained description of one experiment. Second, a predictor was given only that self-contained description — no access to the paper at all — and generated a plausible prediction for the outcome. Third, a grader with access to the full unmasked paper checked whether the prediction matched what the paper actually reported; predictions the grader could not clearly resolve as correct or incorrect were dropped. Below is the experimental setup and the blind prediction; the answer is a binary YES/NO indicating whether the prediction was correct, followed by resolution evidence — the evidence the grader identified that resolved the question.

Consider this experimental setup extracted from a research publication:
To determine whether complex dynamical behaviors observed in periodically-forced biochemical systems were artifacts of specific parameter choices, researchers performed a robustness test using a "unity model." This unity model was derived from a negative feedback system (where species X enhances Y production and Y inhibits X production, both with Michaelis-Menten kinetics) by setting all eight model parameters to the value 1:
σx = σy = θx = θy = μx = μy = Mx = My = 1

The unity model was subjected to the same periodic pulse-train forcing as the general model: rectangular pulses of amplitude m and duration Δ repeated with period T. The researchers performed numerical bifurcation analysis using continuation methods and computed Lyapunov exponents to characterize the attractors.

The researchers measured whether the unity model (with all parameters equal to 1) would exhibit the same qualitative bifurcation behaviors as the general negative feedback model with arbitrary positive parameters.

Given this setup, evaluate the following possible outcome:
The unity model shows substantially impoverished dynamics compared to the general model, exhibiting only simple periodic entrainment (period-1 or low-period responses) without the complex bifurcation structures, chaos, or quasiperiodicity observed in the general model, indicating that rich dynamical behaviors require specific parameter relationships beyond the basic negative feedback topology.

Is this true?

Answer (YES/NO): NO